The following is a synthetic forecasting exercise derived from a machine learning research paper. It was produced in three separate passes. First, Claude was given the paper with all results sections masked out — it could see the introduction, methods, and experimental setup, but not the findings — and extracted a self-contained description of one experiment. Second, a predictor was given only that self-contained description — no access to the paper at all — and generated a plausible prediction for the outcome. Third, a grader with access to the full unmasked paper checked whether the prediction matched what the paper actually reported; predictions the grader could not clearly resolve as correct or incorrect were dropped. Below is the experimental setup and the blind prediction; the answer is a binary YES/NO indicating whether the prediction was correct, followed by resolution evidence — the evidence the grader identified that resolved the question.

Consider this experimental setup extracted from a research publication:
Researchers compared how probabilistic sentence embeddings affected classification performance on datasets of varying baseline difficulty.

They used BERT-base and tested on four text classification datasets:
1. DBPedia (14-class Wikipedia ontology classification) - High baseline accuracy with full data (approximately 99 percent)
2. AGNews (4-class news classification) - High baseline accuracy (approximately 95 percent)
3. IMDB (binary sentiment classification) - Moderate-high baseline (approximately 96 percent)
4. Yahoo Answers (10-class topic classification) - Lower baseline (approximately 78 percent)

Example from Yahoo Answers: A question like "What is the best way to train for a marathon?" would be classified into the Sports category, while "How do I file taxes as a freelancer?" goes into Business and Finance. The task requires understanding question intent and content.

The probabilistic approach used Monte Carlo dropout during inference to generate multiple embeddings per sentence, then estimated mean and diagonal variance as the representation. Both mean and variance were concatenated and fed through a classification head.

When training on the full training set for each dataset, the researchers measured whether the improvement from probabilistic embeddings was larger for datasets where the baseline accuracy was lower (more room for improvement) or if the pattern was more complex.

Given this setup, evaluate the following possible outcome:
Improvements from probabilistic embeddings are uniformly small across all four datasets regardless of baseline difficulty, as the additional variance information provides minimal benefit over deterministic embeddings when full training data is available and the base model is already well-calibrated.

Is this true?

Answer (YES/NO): NO